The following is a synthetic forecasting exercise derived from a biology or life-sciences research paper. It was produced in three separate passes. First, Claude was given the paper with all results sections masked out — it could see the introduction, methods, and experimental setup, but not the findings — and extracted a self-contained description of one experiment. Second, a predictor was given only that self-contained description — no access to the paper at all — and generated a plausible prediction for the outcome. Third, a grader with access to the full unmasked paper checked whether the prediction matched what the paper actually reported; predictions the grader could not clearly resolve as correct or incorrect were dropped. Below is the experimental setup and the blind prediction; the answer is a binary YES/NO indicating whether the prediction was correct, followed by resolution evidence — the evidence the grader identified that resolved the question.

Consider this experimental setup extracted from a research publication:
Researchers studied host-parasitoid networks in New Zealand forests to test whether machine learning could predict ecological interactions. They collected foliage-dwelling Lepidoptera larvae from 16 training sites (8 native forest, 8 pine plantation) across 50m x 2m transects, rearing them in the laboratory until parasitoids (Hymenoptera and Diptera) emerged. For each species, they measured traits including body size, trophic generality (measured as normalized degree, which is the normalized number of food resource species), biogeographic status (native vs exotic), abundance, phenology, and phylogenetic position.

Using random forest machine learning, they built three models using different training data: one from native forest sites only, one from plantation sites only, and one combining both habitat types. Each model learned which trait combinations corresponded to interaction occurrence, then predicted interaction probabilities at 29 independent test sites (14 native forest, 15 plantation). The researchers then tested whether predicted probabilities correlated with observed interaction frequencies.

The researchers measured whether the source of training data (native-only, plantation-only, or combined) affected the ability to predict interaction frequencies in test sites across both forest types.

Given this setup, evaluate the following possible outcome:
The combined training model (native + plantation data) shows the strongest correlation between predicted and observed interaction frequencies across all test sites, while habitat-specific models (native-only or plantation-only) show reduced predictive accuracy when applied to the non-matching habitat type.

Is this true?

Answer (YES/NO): NO